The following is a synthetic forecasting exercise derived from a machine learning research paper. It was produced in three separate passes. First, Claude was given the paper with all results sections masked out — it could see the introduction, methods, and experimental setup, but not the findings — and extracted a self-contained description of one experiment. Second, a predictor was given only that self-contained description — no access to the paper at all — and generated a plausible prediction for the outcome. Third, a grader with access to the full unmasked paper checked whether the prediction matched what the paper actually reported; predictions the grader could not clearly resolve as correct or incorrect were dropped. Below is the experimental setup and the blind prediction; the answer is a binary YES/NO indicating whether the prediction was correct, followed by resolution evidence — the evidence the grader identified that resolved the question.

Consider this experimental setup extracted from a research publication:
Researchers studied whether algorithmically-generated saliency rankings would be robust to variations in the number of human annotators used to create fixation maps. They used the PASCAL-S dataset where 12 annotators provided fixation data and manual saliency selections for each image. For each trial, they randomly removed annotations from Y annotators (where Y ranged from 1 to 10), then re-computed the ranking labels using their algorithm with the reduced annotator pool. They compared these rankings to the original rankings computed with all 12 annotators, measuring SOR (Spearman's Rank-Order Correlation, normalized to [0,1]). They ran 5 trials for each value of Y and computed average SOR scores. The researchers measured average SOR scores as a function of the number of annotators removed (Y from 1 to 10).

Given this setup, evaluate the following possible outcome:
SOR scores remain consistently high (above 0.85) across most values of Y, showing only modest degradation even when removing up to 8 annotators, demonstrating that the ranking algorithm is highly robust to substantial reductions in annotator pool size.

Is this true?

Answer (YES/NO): YES